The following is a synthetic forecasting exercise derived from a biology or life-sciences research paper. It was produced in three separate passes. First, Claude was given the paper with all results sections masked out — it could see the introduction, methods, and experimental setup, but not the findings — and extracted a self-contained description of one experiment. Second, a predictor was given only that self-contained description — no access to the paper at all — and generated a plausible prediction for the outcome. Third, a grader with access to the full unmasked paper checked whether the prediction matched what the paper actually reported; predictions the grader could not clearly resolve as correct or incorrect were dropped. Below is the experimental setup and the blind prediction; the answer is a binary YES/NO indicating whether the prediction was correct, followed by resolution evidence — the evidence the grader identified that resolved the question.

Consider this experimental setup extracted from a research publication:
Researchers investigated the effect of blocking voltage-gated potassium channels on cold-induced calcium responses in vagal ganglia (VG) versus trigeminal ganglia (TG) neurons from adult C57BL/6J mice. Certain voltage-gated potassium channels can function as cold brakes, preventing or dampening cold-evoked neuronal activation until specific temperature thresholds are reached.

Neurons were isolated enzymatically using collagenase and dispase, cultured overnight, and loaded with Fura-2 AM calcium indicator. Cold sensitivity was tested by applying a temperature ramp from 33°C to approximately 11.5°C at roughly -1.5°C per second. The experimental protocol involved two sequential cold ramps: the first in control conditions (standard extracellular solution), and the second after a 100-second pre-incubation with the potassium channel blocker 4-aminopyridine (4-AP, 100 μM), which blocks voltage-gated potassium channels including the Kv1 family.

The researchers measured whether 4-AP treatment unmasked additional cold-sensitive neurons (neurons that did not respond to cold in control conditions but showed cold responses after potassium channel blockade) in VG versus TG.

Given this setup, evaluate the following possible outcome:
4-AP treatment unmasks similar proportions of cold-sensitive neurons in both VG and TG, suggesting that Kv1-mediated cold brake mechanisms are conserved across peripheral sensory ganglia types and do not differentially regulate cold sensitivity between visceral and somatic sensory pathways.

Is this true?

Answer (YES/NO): YES